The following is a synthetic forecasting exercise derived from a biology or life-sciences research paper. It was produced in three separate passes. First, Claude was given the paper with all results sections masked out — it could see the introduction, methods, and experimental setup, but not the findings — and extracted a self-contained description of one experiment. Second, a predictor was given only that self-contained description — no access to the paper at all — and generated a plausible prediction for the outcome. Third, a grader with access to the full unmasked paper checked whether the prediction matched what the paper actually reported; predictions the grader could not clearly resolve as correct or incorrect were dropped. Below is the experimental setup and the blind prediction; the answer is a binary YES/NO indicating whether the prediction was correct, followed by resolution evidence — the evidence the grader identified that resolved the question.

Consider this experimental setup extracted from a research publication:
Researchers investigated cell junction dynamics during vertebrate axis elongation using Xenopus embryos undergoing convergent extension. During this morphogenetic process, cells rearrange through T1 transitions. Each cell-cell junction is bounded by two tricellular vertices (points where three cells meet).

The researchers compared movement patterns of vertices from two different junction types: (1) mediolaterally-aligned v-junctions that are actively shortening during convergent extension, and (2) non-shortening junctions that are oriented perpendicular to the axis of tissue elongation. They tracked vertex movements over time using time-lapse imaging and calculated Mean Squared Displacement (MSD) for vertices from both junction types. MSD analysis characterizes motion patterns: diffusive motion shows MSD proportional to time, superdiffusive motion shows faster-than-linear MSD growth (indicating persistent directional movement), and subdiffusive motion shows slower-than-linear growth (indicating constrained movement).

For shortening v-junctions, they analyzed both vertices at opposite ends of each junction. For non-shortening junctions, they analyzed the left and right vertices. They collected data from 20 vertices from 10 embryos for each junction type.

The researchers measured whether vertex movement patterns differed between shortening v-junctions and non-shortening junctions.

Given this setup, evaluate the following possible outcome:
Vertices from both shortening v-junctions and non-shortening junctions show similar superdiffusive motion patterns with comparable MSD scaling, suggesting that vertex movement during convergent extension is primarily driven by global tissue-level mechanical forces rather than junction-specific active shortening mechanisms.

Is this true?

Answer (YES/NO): NO